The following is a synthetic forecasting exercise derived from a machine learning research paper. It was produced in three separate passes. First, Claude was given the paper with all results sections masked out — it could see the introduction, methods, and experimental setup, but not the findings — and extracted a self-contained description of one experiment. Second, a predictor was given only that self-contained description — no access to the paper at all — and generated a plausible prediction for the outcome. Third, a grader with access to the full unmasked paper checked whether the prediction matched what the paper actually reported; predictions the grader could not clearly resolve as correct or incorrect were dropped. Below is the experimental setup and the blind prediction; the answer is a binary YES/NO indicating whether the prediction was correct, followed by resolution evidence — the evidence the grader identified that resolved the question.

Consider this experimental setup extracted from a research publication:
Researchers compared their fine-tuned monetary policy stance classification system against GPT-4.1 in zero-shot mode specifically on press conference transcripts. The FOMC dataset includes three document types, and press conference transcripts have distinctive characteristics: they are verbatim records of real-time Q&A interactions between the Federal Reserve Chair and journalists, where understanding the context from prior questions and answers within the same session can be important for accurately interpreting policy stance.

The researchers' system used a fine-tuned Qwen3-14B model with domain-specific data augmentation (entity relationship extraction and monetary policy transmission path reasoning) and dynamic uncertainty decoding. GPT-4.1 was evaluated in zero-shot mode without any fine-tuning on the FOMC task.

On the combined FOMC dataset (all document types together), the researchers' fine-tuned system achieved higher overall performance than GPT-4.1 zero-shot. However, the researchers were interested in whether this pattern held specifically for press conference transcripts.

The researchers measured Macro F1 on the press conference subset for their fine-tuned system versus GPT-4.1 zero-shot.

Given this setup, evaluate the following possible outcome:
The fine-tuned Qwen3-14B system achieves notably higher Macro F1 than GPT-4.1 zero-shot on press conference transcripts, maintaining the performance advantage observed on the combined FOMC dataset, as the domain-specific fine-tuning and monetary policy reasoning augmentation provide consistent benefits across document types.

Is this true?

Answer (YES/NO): NO